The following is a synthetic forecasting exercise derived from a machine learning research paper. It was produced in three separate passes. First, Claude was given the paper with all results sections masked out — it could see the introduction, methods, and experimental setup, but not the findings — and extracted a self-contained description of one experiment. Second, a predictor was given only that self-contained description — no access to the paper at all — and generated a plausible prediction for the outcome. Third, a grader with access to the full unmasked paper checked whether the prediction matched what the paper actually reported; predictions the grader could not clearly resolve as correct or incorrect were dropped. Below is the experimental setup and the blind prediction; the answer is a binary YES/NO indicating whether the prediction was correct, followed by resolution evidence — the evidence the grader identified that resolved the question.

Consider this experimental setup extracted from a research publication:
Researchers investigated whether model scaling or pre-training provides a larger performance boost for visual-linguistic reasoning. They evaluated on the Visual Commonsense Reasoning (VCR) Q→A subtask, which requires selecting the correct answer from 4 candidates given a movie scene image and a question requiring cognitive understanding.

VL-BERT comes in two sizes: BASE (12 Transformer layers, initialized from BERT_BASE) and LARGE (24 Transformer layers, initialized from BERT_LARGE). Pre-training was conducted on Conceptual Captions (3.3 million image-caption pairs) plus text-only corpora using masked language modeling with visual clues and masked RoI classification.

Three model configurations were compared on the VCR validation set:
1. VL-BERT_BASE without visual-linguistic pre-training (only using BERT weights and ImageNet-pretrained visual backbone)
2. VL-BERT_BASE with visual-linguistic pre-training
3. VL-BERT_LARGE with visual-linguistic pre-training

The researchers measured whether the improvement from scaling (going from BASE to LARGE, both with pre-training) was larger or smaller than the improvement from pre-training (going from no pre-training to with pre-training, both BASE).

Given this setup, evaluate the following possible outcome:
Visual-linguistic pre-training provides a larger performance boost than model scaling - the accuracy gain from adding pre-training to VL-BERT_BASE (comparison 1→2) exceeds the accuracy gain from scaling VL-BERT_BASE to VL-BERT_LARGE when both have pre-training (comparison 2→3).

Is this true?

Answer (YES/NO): NO